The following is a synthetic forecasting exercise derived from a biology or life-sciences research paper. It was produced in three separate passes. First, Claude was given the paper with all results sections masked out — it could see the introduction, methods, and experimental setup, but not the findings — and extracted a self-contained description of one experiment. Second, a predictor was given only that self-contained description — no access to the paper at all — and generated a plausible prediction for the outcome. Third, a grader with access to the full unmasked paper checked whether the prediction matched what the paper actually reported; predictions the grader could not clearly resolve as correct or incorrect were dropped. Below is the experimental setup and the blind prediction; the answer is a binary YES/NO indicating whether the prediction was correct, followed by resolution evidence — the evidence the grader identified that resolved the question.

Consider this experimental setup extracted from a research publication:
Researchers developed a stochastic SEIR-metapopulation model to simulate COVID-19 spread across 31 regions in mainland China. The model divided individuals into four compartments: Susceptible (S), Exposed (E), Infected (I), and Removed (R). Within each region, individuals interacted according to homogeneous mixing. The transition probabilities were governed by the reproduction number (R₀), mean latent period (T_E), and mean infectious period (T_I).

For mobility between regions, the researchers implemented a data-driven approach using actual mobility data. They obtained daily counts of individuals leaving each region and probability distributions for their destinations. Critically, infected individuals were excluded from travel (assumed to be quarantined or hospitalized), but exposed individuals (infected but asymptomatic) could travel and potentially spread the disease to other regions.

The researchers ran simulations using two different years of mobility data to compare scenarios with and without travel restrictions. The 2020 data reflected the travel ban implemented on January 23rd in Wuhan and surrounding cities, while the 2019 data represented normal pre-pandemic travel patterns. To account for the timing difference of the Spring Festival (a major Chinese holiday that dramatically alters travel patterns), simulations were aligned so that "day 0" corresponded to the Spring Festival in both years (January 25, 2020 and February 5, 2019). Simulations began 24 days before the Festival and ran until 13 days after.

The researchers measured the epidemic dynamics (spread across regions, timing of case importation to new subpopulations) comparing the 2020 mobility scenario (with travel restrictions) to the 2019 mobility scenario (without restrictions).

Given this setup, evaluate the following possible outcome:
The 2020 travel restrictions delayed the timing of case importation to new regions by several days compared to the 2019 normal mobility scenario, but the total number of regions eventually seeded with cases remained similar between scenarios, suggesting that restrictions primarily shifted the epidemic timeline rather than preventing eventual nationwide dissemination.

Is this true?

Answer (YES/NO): YES